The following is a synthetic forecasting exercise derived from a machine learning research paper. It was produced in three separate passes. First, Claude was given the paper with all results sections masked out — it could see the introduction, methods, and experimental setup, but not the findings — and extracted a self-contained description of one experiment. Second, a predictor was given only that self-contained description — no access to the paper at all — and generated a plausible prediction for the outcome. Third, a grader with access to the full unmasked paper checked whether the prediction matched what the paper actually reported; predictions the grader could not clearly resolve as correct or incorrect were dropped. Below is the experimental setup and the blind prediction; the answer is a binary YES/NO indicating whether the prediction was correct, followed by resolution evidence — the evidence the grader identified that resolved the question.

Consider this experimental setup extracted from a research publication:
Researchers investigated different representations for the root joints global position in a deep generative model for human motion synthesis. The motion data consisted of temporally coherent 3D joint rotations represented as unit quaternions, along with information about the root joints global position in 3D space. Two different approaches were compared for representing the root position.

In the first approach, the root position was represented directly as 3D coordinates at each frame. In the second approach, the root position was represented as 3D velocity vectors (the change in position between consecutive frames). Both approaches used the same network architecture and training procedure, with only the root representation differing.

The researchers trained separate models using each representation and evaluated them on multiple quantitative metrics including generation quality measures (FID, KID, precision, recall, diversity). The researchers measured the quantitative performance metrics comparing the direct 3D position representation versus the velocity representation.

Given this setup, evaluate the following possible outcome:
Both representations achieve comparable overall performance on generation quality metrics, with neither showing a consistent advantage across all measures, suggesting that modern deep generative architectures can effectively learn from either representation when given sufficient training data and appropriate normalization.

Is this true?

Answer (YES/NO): YES